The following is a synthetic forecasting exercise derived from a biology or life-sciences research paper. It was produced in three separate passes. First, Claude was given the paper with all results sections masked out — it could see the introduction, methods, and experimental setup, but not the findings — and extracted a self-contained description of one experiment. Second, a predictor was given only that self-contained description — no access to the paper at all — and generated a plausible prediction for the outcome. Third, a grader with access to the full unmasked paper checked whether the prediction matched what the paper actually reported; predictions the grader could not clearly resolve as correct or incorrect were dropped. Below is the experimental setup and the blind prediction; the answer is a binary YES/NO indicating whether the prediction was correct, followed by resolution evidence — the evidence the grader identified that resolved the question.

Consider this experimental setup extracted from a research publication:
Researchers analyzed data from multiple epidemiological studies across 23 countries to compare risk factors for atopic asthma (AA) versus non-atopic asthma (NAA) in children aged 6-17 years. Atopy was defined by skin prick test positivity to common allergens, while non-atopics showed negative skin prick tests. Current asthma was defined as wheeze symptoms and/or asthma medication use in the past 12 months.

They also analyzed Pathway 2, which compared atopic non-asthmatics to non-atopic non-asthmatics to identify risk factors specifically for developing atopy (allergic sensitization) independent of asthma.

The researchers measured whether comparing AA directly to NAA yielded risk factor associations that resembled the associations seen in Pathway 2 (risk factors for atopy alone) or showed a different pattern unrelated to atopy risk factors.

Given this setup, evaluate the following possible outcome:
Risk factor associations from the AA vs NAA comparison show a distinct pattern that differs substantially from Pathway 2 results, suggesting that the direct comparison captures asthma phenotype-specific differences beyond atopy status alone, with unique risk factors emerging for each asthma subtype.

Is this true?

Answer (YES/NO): NO